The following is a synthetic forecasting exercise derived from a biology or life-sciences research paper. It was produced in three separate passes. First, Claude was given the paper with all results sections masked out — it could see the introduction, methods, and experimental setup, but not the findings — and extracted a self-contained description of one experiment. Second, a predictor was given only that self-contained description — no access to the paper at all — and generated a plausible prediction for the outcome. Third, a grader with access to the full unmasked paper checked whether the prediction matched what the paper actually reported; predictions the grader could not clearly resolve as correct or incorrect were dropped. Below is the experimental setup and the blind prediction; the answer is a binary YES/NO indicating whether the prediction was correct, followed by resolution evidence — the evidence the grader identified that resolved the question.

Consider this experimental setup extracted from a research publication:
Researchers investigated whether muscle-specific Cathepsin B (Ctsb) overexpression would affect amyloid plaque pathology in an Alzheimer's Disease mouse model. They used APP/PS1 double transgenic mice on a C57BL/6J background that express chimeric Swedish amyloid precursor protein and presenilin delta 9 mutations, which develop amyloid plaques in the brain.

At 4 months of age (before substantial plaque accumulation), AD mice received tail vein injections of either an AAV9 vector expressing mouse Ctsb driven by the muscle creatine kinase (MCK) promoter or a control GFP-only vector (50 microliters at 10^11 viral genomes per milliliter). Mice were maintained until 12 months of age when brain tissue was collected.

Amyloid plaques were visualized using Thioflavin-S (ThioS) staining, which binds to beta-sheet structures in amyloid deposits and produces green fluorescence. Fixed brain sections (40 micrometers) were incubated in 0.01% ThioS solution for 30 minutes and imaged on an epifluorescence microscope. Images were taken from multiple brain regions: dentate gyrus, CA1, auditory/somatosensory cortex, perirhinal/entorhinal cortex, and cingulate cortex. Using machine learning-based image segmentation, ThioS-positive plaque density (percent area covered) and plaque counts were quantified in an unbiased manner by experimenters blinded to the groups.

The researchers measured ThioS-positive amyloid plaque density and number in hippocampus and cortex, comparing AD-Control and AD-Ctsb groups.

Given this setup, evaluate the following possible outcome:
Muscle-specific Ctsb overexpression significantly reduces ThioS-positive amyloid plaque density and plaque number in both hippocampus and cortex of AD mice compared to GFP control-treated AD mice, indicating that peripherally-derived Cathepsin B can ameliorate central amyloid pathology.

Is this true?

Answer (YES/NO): NO